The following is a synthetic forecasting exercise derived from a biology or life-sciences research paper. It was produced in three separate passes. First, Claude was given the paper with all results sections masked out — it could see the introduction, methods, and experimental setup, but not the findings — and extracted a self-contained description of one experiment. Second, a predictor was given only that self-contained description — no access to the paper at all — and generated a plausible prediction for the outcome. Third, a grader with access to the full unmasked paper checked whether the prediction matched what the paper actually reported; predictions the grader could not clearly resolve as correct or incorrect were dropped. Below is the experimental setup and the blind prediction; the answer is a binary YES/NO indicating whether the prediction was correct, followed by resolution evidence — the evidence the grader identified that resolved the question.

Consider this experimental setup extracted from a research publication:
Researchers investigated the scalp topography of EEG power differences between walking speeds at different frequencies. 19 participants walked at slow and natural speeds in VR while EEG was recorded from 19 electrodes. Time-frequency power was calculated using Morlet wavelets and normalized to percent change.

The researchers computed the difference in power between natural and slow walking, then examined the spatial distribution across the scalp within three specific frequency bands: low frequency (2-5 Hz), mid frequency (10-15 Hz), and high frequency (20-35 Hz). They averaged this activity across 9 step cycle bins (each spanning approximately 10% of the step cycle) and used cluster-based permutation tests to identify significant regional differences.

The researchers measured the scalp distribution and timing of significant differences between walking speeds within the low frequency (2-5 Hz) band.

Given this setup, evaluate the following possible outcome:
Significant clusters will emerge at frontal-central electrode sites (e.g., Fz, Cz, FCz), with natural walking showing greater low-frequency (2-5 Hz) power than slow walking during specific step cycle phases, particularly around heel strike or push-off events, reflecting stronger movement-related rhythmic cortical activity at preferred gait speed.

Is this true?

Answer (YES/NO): NO